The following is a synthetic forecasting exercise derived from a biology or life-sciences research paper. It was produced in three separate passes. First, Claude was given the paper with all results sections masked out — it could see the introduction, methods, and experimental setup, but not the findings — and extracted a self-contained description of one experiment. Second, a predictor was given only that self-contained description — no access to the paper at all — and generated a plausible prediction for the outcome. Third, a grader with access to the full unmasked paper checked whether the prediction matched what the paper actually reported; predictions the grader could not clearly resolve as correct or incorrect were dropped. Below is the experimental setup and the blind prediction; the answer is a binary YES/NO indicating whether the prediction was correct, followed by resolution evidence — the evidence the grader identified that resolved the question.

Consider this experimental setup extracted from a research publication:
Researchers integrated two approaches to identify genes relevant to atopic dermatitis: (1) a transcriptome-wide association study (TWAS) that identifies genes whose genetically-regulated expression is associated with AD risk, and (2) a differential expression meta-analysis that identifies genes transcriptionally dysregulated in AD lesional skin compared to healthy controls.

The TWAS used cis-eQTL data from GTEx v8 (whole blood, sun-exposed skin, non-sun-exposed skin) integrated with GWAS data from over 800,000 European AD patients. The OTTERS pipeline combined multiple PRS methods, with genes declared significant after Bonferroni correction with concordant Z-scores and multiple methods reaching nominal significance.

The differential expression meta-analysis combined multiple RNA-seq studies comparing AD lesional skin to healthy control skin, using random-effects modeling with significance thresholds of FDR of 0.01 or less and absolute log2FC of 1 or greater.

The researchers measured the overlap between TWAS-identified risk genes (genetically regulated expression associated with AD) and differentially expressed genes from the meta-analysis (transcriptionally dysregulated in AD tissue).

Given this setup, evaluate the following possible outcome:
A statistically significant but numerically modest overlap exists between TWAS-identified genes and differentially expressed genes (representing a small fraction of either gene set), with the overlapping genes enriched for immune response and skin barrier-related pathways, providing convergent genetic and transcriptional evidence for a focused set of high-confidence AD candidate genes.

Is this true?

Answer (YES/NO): NO